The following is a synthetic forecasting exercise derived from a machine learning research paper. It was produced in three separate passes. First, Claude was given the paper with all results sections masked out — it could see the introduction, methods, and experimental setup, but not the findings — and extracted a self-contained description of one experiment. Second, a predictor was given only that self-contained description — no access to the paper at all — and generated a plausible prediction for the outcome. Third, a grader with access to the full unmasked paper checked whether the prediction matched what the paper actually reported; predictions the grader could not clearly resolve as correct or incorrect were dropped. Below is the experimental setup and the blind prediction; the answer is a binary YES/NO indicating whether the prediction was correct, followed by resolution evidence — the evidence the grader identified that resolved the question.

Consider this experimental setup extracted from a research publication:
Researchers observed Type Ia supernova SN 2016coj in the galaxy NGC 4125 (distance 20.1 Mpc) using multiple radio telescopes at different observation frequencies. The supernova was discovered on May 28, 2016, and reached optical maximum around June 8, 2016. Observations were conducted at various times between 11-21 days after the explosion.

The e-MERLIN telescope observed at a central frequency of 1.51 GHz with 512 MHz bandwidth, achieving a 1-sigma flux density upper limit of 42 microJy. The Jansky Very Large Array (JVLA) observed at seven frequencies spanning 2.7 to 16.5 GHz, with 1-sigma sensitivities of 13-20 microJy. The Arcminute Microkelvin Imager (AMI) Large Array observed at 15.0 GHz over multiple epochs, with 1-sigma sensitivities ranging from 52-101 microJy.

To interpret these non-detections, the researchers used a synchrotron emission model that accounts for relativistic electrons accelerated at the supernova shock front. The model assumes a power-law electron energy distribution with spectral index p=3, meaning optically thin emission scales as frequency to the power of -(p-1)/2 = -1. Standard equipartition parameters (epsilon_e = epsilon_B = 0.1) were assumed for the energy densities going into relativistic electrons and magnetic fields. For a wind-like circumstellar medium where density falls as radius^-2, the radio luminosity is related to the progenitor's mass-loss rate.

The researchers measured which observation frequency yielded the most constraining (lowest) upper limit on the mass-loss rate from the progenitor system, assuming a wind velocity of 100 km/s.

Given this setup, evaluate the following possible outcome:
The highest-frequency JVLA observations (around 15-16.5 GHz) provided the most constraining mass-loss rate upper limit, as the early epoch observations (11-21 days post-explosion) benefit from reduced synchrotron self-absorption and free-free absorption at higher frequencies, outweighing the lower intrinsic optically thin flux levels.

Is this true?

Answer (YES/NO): NO